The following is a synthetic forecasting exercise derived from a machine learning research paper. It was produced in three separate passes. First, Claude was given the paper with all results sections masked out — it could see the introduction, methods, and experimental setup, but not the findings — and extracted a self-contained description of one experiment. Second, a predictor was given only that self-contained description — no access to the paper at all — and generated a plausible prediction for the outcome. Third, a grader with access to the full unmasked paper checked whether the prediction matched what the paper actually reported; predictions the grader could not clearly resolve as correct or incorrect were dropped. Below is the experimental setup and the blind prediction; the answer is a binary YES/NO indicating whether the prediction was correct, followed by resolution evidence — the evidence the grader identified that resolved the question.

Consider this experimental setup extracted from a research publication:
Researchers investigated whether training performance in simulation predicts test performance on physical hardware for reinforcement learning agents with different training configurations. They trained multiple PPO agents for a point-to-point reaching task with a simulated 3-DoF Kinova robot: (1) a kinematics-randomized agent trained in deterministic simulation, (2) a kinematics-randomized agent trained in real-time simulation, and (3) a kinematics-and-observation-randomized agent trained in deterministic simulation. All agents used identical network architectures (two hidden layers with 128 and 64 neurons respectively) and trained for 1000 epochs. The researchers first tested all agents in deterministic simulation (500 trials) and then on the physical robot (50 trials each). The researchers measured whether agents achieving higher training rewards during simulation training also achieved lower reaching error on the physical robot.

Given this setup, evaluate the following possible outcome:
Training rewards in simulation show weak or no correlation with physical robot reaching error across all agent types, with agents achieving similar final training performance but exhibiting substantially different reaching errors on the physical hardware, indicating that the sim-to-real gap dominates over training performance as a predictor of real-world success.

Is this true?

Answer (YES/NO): NO